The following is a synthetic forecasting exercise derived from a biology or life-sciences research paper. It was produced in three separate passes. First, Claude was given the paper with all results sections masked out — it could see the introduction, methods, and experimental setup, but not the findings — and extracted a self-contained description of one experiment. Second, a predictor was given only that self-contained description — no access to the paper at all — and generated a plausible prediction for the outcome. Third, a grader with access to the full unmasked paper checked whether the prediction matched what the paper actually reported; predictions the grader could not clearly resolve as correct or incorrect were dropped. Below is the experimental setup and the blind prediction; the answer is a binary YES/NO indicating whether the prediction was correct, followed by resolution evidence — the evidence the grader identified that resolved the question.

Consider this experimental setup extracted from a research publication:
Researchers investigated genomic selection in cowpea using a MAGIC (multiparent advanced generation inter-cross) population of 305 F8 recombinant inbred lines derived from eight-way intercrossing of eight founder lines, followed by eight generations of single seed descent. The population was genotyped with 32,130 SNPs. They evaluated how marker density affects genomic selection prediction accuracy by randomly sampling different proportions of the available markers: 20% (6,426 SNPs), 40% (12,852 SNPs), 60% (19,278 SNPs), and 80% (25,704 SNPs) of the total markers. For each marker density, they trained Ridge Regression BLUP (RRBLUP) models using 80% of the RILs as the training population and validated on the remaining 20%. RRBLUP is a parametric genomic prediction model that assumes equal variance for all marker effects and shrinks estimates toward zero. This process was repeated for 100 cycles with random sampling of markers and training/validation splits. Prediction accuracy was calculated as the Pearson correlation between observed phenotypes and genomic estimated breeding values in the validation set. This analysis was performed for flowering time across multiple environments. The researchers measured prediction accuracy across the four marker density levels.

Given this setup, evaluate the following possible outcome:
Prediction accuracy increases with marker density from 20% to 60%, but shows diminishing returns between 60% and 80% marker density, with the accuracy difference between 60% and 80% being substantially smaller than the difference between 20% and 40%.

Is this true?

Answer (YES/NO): NO